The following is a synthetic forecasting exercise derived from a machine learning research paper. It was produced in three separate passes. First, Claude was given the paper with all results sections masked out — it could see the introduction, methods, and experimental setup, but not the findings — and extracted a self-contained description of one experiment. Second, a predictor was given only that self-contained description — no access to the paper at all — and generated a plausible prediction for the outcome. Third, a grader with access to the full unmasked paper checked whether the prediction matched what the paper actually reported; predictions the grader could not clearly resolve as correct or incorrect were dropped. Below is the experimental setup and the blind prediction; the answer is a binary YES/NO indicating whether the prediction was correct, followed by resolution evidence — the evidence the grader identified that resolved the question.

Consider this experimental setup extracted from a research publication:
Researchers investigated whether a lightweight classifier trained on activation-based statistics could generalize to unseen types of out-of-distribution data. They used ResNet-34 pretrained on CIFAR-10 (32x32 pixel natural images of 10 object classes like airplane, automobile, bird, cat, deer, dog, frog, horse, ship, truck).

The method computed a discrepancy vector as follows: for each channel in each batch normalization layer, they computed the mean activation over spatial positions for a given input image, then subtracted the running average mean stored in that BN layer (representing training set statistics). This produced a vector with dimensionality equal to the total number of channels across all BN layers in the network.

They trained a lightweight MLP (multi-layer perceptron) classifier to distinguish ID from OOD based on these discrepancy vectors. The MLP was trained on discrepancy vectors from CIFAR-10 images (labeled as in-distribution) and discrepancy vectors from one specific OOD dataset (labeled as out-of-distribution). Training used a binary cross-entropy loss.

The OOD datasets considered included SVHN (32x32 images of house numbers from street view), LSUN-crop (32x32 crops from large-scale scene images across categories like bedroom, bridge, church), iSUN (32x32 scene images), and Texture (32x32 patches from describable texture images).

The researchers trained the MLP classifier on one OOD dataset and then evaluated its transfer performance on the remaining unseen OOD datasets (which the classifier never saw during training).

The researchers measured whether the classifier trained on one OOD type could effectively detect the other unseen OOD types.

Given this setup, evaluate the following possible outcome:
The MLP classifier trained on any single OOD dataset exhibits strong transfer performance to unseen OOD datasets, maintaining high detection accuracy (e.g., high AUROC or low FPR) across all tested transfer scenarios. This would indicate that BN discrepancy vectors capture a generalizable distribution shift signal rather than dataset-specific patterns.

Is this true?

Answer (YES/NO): YES